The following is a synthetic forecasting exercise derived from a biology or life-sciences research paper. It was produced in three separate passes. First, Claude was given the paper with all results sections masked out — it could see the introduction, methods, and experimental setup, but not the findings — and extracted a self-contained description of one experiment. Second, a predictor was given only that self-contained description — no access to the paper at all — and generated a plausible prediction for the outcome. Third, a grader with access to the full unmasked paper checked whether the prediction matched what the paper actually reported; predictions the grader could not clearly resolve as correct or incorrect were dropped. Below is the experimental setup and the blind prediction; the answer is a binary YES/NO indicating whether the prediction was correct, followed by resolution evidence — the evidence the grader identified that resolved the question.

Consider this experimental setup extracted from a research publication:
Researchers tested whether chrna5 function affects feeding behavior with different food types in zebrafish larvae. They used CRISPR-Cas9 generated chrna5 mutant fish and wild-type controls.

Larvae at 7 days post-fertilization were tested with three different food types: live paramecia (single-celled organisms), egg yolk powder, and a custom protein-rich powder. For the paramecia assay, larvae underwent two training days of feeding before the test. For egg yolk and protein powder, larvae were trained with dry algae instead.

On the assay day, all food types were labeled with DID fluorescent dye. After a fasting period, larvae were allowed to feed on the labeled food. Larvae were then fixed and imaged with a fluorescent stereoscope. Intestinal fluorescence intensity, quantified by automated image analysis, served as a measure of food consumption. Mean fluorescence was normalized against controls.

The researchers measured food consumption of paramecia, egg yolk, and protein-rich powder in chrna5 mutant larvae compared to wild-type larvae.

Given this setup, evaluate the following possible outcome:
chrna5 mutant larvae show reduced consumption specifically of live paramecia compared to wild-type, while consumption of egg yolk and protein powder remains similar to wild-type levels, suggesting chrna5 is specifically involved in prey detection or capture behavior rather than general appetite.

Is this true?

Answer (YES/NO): NO